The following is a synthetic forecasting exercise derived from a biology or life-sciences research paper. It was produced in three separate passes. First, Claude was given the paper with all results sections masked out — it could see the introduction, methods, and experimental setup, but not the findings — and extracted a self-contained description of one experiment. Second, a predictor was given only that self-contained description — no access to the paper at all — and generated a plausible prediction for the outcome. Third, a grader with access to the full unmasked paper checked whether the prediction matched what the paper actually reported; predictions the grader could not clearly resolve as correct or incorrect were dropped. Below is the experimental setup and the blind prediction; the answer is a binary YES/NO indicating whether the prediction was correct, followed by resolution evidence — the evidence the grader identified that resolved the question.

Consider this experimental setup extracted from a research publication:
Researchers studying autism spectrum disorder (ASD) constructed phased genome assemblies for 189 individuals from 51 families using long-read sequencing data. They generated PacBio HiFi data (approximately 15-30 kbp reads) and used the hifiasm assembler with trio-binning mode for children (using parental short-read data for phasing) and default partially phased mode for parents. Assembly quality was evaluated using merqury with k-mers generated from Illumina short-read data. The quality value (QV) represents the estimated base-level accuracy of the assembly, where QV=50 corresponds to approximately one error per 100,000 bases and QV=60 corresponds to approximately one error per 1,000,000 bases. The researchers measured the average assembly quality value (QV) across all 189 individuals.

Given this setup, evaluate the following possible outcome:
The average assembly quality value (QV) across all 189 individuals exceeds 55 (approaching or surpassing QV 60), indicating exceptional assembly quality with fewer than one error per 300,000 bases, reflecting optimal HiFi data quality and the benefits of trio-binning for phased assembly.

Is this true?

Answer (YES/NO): NO